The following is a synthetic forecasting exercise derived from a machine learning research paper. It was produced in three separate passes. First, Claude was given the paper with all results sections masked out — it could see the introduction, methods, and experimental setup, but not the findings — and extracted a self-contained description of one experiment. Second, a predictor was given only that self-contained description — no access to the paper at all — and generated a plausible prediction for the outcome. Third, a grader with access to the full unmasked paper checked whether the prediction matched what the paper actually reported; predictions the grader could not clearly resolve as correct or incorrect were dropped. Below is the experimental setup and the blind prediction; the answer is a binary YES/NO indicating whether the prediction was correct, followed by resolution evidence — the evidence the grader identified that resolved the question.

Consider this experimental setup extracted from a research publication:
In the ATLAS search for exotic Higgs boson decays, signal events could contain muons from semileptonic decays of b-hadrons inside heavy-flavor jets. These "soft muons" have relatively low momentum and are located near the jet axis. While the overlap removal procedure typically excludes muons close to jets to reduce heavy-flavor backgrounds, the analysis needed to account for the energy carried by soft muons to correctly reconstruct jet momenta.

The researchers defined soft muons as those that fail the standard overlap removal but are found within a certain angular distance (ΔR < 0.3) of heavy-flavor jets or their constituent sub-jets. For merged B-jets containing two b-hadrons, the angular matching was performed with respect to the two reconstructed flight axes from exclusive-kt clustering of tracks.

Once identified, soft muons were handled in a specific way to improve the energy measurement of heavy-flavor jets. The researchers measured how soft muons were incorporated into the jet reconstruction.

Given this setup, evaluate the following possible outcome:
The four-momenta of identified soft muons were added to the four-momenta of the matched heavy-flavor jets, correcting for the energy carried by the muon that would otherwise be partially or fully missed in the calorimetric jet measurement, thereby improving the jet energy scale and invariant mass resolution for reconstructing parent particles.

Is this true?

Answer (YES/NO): YES